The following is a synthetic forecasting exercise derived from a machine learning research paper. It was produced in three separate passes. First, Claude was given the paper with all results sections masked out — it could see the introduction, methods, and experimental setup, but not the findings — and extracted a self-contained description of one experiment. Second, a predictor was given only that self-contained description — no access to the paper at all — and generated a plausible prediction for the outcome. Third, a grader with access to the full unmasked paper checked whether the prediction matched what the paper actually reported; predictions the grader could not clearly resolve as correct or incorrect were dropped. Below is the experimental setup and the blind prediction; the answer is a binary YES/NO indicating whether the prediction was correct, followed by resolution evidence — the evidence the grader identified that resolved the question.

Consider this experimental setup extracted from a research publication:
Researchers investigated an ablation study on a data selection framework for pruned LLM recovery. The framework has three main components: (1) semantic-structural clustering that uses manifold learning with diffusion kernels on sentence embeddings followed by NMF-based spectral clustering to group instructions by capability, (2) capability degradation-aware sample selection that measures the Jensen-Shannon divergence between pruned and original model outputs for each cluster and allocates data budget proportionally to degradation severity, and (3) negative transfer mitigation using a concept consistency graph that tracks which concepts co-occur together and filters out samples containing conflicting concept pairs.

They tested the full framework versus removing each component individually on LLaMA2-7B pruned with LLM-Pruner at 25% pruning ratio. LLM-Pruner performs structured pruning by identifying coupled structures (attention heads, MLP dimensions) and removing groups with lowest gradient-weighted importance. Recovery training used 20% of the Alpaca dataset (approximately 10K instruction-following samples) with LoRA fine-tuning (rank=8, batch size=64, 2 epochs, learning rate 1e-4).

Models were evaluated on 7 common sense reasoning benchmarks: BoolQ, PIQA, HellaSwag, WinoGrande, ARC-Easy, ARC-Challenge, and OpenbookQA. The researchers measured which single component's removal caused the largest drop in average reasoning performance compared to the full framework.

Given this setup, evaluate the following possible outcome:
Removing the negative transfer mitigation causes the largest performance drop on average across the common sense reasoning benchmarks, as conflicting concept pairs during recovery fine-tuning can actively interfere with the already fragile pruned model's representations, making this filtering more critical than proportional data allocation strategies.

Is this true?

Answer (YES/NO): YES